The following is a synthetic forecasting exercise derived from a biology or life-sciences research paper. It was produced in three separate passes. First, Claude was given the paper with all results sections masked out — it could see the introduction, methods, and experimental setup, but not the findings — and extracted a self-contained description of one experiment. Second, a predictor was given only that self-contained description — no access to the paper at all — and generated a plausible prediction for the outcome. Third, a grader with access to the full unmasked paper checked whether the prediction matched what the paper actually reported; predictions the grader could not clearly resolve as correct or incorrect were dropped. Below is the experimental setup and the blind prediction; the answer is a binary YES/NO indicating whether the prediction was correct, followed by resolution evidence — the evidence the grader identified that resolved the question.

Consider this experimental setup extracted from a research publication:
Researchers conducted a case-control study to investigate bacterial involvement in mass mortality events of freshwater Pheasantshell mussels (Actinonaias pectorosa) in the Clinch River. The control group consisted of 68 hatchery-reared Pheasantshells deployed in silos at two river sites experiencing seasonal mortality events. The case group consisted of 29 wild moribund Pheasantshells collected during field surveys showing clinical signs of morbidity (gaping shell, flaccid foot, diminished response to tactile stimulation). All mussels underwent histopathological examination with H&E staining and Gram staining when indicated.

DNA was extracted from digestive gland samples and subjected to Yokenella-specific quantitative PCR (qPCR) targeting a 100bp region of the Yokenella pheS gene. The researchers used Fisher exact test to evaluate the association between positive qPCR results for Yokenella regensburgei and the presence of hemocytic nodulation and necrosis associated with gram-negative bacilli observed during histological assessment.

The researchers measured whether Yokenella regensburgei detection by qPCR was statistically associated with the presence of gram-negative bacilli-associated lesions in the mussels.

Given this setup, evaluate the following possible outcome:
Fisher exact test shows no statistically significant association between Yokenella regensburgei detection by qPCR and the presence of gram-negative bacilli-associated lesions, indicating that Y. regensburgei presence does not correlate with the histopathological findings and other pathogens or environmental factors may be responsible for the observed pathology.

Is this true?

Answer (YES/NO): NO